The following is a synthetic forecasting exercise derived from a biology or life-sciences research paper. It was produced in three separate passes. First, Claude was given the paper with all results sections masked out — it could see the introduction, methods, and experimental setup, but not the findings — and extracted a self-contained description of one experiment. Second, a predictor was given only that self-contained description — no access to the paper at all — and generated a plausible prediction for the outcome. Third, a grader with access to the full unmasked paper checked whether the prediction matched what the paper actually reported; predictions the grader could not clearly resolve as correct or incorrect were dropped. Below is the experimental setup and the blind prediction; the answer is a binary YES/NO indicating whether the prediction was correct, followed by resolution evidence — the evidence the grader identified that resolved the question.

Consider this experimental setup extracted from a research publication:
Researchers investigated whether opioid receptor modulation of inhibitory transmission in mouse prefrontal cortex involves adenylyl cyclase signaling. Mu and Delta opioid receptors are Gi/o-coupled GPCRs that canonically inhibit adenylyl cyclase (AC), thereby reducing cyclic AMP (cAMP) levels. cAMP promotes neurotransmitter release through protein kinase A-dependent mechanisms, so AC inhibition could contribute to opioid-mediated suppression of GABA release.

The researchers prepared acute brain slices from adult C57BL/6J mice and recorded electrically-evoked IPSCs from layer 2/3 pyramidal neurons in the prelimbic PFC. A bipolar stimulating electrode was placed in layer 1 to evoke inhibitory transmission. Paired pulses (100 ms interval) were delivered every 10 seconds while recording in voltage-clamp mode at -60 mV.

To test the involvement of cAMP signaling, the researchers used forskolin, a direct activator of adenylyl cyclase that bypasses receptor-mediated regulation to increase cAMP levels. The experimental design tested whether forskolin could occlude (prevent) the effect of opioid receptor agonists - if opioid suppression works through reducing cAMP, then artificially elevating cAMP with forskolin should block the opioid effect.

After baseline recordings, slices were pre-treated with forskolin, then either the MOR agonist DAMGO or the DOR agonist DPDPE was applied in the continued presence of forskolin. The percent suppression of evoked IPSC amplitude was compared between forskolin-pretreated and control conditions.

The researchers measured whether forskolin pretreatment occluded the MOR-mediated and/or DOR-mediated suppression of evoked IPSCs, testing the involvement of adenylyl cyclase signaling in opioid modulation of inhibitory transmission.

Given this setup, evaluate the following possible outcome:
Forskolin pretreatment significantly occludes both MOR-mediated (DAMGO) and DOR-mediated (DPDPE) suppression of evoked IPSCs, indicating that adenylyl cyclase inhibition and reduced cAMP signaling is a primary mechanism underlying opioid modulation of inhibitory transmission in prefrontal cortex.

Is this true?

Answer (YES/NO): NO